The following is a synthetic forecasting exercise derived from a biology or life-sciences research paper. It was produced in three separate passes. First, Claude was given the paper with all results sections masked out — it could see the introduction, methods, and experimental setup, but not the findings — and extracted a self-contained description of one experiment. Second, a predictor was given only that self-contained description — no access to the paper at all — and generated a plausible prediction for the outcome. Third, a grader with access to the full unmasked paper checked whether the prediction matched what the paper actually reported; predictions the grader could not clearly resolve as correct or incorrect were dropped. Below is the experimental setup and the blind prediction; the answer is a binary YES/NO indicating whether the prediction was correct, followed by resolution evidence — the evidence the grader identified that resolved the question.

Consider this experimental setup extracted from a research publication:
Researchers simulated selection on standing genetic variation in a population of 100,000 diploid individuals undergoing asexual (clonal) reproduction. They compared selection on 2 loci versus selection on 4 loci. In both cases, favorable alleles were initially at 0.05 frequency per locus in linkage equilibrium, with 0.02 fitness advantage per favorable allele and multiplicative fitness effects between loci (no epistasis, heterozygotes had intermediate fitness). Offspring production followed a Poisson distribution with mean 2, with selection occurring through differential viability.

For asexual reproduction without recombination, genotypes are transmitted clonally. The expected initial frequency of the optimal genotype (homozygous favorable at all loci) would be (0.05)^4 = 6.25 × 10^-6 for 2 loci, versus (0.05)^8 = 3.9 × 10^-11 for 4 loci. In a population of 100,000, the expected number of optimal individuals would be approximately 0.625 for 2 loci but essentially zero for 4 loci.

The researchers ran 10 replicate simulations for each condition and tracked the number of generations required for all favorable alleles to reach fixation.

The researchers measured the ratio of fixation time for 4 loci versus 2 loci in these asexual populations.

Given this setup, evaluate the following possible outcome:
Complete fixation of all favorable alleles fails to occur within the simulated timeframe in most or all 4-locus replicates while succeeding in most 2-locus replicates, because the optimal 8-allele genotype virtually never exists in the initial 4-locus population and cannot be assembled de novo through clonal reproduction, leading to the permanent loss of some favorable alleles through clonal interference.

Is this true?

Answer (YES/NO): NO